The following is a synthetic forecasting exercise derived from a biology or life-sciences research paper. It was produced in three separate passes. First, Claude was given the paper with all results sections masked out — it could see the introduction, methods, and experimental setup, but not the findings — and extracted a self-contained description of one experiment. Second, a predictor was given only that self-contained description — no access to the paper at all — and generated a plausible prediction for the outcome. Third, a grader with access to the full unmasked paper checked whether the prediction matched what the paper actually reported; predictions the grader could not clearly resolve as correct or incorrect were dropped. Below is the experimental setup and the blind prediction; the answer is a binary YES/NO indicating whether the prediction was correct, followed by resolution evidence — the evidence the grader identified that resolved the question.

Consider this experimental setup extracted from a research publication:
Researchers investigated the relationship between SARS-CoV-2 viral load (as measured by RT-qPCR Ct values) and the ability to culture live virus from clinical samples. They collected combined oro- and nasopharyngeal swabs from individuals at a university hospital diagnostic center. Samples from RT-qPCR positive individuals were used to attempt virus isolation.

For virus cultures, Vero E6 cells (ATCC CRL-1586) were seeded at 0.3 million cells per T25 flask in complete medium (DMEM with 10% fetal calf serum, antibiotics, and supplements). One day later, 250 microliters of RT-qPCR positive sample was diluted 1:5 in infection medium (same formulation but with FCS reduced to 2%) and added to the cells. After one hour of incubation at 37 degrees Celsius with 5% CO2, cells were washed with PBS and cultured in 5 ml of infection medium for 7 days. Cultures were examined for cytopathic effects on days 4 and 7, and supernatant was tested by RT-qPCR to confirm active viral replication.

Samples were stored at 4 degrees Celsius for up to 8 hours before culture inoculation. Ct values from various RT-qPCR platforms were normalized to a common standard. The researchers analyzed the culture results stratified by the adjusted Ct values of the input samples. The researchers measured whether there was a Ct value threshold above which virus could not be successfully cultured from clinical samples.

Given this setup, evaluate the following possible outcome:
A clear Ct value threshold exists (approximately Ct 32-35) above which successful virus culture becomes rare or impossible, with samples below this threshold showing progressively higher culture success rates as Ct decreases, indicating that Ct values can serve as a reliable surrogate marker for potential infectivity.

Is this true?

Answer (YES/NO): NO